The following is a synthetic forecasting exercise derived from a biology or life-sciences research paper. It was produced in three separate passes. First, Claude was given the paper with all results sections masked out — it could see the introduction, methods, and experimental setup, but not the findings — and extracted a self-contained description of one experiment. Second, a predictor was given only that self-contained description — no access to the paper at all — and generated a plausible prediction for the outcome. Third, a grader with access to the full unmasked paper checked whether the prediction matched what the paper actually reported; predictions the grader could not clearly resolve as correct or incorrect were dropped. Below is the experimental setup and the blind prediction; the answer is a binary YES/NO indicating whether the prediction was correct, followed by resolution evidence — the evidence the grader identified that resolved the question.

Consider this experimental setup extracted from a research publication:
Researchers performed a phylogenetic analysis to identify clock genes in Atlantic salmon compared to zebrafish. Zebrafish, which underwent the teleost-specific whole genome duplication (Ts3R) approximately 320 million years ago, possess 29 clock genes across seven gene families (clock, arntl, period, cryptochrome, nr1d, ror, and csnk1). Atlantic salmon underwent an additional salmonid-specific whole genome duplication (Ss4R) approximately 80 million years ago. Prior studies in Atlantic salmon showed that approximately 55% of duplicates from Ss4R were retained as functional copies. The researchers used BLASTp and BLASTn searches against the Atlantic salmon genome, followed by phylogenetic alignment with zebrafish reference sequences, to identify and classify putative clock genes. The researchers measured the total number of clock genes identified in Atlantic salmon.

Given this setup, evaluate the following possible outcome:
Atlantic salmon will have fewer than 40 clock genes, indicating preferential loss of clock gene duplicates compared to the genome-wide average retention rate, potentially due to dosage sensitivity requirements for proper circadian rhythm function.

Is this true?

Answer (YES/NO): NO